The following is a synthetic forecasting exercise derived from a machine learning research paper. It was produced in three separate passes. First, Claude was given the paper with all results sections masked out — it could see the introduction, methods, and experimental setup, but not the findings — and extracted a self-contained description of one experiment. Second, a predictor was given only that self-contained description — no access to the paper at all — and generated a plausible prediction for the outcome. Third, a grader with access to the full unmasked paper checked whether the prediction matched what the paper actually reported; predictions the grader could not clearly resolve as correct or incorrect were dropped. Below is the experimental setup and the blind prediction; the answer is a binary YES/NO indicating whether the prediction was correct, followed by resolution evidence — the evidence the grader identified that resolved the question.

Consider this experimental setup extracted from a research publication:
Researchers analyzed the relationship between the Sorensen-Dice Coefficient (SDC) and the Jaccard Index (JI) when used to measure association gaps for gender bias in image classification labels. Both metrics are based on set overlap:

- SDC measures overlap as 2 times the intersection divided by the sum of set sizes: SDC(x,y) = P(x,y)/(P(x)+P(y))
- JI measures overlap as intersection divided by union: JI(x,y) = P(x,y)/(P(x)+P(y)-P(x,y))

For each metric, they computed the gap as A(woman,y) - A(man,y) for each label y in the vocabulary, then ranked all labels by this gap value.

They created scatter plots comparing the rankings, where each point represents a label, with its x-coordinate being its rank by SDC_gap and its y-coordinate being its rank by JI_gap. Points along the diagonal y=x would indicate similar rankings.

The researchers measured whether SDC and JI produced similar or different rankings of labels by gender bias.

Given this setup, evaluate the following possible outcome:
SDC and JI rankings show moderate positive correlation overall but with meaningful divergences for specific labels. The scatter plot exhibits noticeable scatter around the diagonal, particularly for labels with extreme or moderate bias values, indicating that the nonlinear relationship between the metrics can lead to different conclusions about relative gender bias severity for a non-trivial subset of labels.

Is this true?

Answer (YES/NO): NO